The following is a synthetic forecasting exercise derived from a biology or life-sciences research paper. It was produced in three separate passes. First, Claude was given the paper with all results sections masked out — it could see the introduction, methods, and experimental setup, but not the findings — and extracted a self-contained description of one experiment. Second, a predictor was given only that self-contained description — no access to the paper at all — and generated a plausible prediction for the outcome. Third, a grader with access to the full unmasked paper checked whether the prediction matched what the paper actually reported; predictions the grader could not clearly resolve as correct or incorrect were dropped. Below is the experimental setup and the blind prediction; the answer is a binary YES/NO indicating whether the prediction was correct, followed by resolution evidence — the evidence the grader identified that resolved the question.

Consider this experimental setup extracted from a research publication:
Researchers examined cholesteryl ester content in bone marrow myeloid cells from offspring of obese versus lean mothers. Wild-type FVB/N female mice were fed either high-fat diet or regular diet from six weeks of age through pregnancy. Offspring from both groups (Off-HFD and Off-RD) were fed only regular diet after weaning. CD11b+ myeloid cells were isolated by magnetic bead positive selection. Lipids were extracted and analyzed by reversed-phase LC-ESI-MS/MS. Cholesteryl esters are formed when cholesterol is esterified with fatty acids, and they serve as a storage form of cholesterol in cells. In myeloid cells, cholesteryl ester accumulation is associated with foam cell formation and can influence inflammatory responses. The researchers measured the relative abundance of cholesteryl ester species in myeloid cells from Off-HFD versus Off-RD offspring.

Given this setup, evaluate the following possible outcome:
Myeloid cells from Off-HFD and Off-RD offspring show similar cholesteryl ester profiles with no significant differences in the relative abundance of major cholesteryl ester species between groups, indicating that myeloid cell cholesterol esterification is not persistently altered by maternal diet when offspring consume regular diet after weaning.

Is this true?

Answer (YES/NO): NO